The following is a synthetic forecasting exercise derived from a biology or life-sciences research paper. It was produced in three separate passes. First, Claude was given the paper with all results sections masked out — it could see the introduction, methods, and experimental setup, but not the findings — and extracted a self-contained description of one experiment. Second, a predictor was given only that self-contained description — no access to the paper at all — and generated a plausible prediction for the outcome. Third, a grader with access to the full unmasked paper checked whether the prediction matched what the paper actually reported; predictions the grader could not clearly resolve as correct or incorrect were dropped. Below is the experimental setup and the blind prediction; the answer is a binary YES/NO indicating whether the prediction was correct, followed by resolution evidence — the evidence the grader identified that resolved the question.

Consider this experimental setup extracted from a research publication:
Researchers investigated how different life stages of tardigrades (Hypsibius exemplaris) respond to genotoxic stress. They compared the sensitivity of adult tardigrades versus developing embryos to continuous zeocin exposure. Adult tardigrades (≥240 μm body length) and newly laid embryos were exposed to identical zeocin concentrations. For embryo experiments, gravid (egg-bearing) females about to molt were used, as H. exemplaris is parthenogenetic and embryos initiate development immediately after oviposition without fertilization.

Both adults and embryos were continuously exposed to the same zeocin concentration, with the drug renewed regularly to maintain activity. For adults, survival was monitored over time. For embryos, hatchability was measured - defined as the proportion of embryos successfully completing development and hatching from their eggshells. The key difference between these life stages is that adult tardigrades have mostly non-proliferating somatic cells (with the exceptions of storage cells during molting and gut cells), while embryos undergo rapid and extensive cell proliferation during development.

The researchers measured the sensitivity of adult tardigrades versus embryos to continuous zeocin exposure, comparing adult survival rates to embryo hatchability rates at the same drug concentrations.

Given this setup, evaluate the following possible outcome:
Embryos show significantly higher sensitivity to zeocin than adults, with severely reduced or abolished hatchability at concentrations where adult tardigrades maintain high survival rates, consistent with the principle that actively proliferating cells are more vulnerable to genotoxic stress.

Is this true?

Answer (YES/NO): YES